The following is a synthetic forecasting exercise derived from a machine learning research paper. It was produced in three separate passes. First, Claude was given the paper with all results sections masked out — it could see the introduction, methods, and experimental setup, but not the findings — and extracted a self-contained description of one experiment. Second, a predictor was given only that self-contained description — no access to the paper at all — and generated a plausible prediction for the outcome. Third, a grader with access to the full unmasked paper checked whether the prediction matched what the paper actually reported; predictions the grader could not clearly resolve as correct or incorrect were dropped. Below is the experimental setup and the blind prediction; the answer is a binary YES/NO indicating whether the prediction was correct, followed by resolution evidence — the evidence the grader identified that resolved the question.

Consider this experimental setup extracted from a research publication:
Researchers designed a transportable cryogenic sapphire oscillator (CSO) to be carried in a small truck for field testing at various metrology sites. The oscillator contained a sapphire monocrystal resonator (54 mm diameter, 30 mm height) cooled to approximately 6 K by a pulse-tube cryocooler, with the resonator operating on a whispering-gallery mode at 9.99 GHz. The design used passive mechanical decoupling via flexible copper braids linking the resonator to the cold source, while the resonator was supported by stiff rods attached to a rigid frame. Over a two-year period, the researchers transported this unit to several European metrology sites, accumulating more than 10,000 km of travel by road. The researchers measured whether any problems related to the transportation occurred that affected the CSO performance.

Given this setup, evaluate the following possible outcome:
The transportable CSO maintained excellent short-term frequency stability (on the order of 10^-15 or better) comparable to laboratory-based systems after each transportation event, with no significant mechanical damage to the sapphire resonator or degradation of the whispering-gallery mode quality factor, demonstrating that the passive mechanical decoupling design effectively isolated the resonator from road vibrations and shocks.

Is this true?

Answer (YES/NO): YES